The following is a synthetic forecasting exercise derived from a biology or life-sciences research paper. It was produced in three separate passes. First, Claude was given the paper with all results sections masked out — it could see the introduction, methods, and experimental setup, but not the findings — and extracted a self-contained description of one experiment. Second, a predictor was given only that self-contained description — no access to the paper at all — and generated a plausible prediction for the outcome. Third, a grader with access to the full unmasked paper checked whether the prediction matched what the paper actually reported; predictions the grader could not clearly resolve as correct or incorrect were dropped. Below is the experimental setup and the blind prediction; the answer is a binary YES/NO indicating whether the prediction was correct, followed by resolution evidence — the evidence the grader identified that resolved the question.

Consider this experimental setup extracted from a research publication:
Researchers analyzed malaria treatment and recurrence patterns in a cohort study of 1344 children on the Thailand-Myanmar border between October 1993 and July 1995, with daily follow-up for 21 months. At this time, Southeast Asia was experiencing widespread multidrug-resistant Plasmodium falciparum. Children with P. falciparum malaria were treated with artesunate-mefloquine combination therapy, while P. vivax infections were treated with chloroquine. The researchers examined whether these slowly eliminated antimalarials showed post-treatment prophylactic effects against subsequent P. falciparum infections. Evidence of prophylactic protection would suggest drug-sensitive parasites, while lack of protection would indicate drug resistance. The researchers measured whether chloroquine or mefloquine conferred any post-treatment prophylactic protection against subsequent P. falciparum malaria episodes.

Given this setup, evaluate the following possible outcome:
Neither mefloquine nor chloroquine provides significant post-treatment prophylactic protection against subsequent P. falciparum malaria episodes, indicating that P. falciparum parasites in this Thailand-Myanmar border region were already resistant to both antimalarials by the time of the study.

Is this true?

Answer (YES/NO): YES